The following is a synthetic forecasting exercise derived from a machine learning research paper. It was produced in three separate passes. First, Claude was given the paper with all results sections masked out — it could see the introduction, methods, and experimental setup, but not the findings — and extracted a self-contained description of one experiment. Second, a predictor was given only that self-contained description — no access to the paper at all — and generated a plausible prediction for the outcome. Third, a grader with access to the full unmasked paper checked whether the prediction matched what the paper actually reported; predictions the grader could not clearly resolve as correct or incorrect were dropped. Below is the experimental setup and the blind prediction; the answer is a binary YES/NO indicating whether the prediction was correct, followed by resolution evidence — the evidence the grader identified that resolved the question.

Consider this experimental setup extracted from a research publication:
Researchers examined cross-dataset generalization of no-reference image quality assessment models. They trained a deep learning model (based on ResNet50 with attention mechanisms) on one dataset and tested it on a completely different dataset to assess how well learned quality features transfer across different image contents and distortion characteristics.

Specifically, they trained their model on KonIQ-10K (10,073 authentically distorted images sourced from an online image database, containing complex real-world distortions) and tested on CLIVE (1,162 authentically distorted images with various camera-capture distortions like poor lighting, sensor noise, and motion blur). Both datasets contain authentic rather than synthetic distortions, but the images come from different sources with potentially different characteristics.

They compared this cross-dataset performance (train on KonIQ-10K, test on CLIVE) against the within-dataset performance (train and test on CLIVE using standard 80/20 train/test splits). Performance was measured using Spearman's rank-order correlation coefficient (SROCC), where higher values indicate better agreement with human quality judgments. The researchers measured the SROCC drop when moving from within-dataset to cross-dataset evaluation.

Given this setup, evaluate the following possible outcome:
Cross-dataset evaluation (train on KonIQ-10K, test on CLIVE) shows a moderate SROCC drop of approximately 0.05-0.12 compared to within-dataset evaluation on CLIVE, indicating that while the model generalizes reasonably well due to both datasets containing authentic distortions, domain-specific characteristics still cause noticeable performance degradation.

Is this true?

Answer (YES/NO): YES